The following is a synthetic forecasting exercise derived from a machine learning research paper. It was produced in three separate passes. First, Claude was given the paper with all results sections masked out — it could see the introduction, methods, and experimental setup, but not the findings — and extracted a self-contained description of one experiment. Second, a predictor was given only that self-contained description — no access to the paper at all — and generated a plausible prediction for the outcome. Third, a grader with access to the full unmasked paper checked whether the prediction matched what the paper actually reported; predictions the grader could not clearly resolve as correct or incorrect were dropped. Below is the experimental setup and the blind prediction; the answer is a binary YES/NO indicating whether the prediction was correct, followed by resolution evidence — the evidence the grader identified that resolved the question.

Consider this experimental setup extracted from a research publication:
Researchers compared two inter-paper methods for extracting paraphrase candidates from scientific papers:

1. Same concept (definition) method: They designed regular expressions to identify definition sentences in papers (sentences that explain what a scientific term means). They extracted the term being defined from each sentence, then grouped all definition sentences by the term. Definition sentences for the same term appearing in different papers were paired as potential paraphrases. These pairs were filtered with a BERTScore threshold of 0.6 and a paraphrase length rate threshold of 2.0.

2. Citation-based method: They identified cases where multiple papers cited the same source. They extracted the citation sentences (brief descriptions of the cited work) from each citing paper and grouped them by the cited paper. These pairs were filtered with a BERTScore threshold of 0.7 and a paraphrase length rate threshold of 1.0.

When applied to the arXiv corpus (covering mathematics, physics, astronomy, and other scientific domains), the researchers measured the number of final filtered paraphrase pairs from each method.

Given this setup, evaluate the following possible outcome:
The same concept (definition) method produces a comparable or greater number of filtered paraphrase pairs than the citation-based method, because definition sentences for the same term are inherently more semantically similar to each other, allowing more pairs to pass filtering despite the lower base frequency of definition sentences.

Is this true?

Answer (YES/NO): NO